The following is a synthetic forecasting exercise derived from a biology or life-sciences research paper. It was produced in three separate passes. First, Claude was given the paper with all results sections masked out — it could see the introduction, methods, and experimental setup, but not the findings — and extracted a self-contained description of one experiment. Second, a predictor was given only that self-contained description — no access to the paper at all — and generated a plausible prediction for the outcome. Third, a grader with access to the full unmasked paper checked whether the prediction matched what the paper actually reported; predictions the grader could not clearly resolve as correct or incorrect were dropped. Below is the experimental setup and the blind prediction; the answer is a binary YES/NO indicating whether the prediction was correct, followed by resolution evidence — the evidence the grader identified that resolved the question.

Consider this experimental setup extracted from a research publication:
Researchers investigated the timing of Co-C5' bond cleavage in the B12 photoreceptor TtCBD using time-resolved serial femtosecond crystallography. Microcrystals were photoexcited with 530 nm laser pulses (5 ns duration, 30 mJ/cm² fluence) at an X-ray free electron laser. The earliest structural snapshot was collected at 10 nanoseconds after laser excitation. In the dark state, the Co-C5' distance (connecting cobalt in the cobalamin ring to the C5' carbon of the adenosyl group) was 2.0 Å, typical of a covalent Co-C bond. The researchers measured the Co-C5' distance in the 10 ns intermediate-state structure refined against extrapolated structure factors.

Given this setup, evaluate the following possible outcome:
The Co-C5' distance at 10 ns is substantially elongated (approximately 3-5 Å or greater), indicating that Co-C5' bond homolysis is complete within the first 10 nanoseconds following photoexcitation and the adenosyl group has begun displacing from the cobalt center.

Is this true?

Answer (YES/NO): YES